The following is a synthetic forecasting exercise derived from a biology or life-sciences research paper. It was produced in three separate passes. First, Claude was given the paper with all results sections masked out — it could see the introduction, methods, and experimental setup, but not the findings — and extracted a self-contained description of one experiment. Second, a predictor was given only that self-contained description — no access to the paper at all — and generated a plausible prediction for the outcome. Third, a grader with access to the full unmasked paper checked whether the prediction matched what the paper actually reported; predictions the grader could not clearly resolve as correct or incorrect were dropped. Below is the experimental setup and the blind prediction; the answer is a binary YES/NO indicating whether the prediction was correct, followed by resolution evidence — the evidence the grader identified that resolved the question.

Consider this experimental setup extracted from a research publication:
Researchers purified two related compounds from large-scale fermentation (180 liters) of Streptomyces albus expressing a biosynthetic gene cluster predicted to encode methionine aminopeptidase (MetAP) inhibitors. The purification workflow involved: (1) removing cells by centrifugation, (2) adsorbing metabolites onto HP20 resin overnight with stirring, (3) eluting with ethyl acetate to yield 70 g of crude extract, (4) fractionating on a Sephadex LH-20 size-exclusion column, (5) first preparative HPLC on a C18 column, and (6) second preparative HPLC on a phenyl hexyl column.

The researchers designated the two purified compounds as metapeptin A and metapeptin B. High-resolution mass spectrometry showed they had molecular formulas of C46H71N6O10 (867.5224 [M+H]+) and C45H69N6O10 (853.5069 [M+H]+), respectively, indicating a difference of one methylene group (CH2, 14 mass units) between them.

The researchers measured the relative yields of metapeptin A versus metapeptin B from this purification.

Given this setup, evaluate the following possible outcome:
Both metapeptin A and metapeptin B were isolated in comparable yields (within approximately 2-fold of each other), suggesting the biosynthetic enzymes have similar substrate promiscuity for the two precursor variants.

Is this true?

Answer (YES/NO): NO